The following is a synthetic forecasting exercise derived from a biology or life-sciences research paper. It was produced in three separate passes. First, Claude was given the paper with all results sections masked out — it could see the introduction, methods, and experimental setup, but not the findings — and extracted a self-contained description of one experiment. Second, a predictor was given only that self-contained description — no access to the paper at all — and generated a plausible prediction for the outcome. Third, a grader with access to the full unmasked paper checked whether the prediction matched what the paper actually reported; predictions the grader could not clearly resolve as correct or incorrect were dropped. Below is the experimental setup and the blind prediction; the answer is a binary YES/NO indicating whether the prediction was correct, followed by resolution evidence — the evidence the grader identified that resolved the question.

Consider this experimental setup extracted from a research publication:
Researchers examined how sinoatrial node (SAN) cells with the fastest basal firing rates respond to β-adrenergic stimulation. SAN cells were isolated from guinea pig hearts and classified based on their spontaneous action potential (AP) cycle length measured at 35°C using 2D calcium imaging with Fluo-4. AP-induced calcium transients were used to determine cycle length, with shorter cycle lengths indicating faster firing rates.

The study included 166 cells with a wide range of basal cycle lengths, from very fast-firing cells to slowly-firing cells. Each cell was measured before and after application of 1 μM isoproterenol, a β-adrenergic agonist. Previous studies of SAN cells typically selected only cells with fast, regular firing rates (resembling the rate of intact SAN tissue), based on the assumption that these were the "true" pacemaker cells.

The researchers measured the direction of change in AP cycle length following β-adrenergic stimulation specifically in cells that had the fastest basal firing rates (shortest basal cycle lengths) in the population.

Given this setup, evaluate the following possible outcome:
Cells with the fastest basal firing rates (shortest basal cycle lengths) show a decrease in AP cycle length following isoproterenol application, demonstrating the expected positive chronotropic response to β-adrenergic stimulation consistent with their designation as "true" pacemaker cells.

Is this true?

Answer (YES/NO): NO